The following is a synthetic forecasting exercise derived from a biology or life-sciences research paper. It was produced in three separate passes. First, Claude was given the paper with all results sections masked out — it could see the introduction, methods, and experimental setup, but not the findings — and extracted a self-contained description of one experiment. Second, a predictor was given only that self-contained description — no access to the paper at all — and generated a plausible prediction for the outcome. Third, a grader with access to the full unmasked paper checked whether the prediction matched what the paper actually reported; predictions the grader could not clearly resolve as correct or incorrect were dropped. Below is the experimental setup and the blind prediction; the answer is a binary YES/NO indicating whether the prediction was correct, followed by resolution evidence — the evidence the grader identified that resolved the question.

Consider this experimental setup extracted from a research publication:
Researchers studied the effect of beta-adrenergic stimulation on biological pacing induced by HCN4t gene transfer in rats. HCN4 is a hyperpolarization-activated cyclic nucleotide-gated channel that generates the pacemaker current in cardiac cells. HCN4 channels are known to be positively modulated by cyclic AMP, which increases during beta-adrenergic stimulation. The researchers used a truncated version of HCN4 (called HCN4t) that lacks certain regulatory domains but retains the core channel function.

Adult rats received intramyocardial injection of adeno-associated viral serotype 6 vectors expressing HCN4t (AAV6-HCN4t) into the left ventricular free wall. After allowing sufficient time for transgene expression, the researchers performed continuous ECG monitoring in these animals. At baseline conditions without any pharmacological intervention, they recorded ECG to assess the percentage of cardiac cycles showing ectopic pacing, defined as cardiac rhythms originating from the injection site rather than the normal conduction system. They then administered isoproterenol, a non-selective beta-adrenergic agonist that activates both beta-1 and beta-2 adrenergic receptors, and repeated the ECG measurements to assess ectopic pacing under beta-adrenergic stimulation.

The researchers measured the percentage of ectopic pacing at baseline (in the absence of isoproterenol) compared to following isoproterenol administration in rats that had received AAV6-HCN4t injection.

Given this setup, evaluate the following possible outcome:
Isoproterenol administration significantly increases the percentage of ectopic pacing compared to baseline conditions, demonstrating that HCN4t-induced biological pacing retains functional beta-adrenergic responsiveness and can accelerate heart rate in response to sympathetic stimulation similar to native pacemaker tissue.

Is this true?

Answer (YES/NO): YES